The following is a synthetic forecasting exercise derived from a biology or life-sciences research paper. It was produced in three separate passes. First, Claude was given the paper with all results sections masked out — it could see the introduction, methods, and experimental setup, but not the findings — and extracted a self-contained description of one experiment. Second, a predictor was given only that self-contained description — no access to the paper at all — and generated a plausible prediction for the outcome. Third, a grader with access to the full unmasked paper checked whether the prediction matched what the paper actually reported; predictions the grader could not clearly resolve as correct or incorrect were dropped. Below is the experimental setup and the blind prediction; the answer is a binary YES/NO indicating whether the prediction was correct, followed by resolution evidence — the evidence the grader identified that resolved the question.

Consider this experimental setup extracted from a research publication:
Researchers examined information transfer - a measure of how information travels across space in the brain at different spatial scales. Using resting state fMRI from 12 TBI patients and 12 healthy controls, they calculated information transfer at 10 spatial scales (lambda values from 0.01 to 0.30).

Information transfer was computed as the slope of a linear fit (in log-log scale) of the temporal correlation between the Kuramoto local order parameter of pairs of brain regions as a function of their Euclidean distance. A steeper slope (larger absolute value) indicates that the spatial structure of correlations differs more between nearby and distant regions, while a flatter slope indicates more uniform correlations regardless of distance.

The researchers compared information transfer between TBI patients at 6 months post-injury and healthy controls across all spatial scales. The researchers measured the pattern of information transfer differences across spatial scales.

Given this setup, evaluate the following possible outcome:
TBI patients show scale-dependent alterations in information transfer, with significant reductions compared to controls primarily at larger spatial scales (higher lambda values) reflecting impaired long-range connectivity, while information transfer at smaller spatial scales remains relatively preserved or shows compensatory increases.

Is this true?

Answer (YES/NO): NO